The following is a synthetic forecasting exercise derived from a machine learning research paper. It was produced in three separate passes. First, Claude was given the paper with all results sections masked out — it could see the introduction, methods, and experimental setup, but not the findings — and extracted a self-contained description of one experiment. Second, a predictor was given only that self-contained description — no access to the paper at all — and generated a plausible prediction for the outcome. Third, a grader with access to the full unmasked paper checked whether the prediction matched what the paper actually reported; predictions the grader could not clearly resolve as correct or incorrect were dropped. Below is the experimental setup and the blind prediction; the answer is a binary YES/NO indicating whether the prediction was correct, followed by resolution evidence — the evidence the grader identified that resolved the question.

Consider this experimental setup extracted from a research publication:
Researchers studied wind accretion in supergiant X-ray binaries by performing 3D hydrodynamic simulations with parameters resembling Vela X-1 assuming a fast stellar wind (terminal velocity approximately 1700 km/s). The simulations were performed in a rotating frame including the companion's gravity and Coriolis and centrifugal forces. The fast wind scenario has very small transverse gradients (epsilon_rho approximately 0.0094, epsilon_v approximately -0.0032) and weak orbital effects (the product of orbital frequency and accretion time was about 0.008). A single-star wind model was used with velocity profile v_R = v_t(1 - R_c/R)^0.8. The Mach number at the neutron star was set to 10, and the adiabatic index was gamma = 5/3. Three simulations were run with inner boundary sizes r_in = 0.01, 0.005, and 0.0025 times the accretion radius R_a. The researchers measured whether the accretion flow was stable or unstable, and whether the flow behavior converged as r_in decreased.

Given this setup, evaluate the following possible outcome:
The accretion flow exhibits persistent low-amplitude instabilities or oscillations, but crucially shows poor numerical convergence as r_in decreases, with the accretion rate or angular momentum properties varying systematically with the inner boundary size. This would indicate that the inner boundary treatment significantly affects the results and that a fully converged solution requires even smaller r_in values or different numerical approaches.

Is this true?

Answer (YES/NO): NO